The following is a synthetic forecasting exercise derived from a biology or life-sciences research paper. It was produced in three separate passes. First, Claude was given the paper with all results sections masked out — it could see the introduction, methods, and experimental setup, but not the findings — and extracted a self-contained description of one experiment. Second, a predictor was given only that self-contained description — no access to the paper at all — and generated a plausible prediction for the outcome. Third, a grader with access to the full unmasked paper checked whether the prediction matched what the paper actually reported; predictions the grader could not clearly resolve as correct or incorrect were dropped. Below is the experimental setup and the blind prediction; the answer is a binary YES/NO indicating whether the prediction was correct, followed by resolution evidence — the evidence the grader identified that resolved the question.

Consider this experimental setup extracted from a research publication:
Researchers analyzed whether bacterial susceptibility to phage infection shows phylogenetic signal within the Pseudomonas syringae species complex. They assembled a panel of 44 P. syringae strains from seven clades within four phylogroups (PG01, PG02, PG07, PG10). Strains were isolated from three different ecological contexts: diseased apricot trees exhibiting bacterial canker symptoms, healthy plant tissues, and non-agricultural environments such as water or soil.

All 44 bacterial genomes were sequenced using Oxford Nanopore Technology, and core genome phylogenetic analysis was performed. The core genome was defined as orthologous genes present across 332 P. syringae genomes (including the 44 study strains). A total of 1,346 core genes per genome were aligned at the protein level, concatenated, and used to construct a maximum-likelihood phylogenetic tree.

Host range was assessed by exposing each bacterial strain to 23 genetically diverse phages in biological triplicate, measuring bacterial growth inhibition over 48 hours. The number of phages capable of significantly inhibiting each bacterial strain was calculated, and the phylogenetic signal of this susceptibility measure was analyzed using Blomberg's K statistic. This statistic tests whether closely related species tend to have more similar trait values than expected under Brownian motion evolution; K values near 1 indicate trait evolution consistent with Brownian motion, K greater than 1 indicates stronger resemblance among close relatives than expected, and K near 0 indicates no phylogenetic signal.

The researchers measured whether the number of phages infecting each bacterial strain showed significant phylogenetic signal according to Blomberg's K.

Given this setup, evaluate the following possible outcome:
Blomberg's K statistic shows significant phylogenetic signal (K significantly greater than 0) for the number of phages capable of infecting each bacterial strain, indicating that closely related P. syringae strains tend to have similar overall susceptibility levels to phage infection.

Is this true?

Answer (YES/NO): NO